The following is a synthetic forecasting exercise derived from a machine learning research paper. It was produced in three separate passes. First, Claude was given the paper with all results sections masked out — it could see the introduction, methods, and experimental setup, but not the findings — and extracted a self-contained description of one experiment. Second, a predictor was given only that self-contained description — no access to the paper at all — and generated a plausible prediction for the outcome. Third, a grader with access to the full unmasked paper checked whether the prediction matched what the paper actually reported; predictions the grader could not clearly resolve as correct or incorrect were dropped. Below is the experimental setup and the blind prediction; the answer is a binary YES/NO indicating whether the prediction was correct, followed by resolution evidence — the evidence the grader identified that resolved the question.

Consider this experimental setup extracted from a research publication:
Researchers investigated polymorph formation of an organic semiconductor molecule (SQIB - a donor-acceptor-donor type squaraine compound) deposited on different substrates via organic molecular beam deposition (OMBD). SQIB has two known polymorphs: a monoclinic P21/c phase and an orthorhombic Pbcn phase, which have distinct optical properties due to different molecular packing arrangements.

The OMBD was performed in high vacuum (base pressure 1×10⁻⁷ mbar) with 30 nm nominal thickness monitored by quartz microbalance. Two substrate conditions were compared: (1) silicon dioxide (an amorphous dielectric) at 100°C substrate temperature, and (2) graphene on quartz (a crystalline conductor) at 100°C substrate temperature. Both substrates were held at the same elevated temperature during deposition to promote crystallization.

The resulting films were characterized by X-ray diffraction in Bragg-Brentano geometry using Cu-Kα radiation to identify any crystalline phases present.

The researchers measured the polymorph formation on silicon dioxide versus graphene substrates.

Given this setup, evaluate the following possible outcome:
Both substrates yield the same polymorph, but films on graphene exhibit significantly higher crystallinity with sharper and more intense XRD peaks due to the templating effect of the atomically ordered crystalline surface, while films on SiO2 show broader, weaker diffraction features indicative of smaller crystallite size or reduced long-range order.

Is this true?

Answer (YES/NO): NO